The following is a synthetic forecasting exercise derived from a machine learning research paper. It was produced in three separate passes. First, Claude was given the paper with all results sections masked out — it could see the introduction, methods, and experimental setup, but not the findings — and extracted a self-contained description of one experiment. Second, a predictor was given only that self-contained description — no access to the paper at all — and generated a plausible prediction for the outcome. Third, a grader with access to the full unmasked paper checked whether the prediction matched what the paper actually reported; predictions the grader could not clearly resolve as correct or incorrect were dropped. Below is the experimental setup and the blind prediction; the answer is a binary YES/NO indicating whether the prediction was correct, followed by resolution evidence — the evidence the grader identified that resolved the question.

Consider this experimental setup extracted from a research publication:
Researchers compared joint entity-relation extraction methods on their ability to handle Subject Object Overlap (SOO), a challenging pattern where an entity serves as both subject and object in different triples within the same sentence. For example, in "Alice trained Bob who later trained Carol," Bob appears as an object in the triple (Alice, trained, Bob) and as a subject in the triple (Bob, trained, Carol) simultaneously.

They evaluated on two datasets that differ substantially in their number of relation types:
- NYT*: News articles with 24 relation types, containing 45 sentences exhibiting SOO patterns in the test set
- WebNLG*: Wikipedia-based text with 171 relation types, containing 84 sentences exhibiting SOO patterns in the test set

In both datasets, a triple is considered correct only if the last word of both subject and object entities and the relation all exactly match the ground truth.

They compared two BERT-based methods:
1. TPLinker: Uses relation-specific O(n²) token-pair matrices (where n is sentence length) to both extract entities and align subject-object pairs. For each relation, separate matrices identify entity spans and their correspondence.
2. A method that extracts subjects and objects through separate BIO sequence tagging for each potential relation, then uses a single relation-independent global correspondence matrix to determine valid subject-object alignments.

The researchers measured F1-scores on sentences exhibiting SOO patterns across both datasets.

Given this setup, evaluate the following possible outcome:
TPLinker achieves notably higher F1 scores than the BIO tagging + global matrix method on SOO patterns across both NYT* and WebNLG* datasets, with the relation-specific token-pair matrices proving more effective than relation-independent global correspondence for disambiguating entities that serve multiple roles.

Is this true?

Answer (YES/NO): NO